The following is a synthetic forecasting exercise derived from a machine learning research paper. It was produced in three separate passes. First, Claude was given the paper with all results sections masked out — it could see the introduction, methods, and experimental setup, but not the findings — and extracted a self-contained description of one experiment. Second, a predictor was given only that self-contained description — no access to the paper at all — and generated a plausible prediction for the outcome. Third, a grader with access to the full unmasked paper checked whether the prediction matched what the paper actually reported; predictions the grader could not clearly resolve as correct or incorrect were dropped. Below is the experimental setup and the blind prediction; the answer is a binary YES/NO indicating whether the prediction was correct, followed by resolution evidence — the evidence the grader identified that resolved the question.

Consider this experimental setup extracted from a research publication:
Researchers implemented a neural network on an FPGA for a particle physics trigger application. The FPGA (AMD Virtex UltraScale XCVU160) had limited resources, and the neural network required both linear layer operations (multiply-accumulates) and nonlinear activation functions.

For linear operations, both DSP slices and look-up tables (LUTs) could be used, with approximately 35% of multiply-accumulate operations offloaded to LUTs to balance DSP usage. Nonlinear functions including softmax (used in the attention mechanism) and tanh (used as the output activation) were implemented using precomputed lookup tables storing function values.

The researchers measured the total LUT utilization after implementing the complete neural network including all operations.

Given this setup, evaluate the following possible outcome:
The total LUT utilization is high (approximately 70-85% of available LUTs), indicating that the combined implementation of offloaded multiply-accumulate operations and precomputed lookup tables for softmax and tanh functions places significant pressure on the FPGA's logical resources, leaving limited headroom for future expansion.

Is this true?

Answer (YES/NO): NO